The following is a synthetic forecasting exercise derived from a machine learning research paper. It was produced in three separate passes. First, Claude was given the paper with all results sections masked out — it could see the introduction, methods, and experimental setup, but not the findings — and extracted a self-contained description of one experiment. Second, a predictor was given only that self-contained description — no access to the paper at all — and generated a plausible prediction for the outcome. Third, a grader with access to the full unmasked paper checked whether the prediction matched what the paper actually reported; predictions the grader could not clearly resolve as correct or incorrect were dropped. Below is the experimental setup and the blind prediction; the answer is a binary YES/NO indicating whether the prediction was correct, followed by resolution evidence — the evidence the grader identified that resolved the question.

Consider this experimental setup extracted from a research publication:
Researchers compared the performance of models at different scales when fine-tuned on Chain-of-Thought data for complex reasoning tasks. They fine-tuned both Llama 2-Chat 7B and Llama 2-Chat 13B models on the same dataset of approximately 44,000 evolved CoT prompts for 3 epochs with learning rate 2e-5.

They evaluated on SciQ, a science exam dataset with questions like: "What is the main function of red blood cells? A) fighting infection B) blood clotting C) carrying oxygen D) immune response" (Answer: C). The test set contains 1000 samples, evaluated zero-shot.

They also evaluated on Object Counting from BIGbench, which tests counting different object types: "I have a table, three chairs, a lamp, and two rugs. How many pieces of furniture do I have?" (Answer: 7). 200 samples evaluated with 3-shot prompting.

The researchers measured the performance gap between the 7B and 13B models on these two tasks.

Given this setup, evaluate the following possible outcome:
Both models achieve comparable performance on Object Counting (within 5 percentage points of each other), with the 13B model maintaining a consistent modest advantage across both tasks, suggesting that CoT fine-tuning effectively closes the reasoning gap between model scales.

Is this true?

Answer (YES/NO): NO